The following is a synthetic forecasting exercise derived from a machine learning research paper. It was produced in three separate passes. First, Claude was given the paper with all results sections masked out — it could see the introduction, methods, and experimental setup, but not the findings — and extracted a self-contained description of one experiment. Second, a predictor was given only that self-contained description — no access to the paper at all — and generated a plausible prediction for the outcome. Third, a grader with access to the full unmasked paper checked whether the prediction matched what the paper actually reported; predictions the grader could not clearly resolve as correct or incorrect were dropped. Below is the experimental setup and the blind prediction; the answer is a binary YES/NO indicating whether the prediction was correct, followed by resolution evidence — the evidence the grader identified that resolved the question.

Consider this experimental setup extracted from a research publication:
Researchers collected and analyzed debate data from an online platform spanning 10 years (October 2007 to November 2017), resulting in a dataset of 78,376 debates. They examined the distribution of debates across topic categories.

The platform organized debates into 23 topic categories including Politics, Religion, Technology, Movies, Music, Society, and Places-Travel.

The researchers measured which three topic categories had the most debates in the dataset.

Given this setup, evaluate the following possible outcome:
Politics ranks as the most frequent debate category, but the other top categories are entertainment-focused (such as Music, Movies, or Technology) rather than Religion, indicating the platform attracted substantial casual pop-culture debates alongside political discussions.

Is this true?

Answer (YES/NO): NO